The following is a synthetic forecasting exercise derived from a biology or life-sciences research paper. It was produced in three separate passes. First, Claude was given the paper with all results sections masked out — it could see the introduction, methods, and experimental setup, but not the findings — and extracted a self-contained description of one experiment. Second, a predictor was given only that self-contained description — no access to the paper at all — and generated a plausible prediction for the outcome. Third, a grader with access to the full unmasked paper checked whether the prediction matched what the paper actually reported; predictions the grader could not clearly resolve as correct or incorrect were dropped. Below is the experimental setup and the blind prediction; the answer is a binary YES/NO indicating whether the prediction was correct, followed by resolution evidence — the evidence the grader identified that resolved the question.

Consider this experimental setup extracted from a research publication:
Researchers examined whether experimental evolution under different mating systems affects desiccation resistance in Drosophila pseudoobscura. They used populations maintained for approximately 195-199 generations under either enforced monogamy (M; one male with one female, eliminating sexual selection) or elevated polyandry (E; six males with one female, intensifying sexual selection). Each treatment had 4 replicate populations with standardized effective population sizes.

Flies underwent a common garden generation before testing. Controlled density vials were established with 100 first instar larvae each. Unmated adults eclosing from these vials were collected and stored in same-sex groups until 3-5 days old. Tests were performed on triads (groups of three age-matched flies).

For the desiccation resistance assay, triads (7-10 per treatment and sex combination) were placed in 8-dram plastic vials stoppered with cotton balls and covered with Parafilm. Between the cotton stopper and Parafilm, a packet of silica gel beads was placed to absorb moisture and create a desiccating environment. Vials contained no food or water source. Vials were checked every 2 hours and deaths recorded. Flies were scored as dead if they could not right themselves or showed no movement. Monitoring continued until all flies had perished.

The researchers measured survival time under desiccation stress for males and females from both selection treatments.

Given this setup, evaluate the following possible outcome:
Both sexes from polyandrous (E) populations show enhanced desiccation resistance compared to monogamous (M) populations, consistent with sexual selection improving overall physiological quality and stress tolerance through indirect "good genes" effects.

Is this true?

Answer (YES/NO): NO